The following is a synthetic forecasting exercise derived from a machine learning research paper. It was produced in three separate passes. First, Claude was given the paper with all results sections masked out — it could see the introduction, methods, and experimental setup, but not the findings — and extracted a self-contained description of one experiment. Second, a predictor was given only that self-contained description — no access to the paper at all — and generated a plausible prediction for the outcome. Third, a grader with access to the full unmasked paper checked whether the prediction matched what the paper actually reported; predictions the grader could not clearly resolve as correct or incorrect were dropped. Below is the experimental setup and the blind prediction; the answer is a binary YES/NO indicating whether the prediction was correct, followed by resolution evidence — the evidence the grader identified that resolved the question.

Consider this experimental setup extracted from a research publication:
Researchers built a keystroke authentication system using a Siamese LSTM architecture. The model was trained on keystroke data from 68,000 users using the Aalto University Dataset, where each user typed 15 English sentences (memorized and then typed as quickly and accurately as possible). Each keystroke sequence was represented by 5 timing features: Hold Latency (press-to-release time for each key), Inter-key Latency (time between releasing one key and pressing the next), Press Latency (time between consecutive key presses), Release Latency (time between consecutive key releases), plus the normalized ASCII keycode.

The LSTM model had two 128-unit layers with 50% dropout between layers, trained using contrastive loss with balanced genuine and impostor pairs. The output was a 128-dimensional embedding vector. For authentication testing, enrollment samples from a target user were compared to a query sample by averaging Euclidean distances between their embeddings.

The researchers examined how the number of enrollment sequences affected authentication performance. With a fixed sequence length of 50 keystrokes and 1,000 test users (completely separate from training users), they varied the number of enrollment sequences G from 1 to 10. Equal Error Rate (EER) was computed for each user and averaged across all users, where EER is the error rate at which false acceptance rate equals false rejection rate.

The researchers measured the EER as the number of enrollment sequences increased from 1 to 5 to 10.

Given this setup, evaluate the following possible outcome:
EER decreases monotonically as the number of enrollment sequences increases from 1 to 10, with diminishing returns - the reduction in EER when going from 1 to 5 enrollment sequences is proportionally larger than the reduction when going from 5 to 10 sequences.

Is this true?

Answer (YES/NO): YES